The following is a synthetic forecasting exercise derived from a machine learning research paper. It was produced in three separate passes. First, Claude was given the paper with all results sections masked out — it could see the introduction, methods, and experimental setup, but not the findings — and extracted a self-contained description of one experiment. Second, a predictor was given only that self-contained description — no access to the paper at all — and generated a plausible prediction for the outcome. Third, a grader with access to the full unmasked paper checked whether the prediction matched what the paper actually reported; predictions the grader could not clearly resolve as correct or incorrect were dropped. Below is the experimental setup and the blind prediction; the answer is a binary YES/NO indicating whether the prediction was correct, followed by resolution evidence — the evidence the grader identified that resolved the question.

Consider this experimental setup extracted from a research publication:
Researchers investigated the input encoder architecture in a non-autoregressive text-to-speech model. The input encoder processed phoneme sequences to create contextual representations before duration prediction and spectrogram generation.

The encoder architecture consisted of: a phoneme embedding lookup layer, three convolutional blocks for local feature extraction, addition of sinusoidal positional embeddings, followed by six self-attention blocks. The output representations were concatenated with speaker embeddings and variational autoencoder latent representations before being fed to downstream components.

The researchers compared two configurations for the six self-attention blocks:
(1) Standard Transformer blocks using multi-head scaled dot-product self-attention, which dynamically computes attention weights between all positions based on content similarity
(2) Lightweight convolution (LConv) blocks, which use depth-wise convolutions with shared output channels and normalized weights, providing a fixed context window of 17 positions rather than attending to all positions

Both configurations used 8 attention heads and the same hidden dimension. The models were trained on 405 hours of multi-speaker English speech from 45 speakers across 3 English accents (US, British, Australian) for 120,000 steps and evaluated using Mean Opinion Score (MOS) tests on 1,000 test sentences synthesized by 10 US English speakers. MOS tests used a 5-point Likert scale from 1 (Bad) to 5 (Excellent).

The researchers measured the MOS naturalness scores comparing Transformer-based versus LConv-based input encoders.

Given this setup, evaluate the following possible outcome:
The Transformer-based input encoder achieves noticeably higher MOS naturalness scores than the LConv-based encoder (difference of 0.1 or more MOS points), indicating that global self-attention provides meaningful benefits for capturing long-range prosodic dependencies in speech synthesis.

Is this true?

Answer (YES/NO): NO